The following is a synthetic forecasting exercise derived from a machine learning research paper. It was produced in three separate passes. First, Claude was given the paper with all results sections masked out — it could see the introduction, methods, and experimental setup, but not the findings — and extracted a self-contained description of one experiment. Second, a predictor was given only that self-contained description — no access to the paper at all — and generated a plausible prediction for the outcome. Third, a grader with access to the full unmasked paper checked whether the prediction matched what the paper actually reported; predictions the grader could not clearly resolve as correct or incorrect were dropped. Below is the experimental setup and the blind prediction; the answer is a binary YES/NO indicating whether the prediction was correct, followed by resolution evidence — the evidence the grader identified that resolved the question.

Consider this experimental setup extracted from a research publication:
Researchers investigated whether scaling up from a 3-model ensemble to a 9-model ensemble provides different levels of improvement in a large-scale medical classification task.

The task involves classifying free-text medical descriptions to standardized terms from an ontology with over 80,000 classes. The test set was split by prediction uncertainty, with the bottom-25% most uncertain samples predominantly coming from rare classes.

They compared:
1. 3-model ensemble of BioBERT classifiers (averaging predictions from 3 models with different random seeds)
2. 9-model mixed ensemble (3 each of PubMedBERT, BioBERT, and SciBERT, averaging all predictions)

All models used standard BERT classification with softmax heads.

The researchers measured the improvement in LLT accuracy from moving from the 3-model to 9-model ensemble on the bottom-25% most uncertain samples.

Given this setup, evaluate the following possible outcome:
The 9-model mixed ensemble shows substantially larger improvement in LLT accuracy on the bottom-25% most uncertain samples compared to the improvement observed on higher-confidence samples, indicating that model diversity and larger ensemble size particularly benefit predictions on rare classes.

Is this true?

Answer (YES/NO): YES